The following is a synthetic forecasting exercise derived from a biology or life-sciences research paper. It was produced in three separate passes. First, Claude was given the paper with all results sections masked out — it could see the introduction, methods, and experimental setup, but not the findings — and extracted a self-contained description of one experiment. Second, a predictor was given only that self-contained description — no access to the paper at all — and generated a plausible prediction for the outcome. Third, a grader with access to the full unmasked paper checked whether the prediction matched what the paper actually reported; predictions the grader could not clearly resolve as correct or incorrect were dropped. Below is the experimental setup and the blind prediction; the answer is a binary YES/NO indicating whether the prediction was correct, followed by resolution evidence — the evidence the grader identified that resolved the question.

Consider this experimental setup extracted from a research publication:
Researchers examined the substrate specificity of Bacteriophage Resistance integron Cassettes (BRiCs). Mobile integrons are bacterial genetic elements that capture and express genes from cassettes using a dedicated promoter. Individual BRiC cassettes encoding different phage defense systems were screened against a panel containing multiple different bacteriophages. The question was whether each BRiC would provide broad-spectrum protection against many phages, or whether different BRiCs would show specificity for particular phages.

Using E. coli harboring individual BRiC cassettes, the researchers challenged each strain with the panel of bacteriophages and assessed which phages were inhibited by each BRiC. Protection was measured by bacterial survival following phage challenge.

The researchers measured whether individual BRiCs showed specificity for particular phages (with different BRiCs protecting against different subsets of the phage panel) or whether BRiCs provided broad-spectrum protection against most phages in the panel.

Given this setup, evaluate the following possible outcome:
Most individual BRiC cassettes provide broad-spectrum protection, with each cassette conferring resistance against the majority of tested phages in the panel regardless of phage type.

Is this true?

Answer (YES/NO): NO